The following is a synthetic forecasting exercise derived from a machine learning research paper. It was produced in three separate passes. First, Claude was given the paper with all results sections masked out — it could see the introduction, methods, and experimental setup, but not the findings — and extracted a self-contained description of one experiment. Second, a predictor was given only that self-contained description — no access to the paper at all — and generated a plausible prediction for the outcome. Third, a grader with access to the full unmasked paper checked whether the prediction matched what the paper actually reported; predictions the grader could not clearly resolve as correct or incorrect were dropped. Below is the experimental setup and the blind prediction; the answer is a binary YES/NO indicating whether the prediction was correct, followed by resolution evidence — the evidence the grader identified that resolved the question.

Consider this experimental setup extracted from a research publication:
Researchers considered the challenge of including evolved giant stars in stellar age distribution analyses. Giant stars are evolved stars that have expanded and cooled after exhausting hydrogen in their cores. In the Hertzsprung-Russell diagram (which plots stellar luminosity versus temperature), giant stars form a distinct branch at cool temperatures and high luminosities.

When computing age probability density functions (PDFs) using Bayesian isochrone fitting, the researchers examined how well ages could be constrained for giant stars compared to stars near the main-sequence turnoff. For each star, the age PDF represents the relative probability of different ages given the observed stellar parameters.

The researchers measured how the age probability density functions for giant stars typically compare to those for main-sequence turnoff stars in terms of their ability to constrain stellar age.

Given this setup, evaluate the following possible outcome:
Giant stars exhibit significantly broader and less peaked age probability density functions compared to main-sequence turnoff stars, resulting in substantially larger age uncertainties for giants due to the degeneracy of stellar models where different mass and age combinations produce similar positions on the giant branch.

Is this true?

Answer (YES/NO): YES